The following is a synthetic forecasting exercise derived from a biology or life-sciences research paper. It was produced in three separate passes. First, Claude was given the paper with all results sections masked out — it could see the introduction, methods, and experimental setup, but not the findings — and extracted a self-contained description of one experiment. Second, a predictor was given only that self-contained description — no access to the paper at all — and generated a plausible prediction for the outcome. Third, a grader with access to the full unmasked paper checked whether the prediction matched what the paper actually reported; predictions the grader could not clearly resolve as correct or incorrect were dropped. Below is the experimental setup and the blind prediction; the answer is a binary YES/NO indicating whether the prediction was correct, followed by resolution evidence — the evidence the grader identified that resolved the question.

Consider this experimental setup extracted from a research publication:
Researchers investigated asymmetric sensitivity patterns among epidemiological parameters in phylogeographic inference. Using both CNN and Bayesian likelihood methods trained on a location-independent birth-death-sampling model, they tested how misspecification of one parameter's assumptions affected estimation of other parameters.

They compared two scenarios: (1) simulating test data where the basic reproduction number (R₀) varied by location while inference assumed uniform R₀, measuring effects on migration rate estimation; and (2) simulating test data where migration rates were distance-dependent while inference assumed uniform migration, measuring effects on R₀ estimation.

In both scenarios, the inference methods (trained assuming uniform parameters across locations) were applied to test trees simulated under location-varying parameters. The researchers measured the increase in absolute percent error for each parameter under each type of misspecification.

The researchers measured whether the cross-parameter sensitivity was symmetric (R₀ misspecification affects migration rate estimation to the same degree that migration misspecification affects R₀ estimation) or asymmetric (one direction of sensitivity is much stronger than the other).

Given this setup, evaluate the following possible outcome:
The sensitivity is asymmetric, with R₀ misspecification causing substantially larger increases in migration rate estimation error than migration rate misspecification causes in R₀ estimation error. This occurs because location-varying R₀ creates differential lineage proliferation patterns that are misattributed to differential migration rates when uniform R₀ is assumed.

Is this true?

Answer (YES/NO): YES